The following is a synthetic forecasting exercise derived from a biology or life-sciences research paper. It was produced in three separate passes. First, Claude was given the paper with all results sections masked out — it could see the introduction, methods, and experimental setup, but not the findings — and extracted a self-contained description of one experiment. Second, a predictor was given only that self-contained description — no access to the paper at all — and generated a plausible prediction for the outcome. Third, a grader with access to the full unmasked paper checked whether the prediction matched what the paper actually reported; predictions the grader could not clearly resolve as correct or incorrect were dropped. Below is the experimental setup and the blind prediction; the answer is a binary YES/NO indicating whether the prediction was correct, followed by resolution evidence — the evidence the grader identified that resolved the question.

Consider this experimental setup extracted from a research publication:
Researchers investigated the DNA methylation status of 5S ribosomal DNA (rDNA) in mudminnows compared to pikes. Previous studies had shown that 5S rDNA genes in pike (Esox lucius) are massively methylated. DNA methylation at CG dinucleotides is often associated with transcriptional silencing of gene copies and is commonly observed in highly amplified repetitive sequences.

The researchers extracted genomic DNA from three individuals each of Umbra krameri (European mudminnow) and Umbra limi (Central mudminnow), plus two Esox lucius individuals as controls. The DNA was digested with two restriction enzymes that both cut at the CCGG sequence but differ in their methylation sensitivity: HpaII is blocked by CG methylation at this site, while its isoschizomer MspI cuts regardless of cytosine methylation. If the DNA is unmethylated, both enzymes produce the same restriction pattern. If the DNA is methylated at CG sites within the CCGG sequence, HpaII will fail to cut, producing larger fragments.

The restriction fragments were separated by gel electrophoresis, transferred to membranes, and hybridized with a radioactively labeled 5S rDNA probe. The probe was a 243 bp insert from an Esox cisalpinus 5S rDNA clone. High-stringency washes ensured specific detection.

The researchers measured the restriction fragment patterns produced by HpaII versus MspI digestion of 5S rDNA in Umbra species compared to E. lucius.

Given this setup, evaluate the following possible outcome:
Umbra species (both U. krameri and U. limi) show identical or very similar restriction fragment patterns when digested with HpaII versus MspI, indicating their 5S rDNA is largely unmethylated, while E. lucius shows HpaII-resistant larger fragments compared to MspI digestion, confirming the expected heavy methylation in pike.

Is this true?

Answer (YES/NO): NO